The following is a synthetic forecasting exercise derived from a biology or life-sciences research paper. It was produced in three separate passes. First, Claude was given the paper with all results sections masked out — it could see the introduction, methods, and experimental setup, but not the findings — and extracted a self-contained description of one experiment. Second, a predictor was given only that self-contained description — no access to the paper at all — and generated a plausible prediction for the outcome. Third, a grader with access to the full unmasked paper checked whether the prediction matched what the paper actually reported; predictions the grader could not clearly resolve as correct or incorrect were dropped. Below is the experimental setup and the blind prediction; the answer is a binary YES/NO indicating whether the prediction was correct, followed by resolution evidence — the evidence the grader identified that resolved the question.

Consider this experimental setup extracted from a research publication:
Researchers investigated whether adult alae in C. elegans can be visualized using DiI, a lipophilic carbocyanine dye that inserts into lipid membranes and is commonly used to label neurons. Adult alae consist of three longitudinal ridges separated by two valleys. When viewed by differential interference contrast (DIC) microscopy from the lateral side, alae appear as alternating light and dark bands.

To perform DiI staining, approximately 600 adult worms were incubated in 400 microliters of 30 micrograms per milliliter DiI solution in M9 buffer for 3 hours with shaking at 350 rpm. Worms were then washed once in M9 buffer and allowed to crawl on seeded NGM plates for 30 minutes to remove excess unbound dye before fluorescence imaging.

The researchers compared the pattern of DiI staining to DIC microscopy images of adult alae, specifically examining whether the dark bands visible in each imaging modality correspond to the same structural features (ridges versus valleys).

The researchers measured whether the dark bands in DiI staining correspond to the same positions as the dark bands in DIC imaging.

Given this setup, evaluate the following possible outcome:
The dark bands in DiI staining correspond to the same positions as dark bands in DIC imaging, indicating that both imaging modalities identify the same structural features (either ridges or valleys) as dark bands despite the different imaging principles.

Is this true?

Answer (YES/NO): YES